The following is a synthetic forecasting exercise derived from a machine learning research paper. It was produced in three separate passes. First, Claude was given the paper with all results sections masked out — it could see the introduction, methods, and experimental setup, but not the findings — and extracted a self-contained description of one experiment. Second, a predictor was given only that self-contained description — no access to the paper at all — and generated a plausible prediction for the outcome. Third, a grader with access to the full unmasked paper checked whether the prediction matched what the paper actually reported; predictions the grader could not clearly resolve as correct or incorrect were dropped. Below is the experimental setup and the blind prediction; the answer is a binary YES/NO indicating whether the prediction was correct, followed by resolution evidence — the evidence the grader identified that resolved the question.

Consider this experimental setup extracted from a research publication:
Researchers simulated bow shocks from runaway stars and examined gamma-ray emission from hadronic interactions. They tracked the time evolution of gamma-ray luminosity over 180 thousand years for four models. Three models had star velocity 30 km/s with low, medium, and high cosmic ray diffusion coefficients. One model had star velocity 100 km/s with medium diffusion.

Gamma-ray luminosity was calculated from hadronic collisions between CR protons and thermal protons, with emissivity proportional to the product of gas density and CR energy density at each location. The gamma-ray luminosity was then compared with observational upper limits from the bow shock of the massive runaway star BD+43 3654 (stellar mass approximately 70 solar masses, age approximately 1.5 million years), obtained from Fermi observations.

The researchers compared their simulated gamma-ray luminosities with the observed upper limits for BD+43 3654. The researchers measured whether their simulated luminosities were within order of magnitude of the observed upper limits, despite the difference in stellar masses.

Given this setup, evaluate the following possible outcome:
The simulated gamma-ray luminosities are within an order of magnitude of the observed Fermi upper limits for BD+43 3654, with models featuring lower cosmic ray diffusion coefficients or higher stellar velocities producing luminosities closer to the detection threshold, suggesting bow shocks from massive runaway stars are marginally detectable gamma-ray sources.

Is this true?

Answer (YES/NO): NO